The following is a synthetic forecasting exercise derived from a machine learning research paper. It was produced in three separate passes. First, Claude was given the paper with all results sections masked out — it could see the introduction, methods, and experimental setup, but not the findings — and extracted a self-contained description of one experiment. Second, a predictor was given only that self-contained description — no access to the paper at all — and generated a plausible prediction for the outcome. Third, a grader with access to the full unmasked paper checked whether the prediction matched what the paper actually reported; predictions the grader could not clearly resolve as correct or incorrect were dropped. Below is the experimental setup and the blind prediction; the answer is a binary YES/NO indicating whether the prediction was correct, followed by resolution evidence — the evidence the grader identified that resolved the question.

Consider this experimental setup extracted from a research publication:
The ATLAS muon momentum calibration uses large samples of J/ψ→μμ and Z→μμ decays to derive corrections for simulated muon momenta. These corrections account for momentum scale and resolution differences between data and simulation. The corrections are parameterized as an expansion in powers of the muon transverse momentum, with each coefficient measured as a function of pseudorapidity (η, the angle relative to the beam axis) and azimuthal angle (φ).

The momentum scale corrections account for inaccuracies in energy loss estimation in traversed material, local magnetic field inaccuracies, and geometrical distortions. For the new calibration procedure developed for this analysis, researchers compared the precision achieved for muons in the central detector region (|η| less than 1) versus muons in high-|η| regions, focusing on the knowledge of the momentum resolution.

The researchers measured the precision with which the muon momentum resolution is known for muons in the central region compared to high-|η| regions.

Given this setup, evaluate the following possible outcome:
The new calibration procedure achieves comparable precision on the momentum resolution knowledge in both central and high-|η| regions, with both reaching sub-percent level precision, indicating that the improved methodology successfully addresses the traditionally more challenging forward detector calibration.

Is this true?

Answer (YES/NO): NO